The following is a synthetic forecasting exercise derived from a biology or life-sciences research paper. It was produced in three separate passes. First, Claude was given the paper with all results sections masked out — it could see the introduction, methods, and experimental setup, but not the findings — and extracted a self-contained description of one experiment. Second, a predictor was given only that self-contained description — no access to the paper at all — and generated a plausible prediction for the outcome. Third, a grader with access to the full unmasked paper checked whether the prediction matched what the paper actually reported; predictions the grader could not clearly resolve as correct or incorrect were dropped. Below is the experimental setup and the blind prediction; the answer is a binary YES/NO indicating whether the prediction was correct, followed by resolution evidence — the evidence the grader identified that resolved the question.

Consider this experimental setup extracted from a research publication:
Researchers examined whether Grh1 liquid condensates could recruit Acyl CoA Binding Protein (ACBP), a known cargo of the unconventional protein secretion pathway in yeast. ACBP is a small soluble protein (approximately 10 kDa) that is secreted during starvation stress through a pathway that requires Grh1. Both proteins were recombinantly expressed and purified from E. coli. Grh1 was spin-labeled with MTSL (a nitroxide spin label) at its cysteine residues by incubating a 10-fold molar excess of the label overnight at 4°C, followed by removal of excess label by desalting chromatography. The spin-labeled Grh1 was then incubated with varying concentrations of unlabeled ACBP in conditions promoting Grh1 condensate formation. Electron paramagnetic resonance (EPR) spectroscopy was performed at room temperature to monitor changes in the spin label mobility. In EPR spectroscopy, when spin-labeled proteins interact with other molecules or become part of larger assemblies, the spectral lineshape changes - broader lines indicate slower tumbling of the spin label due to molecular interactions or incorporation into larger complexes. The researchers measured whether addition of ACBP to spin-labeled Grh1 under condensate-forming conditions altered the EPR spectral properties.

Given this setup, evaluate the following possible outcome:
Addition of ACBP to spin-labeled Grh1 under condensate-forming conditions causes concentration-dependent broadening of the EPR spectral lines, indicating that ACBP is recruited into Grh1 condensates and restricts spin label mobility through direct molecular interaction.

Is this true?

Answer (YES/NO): NO